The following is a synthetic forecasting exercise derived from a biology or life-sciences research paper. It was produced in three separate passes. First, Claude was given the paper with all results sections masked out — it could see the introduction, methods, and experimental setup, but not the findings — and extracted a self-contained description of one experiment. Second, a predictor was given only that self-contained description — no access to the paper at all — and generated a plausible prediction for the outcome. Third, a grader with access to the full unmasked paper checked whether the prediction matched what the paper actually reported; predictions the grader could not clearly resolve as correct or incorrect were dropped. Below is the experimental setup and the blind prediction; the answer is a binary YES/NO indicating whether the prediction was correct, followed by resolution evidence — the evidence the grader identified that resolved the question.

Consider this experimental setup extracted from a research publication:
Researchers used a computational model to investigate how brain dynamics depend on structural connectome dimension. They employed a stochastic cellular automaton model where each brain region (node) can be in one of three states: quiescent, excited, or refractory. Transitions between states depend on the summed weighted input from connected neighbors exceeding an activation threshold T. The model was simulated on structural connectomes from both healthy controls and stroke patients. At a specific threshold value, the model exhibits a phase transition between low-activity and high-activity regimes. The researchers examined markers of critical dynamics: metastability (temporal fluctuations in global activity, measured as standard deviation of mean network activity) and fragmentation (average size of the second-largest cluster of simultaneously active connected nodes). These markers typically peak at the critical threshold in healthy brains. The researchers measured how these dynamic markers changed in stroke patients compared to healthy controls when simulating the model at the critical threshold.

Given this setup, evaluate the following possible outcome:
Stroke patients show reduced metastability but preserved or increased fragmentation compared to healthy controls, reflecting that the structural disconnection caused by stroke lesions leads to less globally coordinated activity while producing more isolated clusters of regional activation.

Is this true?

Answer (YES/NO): YES